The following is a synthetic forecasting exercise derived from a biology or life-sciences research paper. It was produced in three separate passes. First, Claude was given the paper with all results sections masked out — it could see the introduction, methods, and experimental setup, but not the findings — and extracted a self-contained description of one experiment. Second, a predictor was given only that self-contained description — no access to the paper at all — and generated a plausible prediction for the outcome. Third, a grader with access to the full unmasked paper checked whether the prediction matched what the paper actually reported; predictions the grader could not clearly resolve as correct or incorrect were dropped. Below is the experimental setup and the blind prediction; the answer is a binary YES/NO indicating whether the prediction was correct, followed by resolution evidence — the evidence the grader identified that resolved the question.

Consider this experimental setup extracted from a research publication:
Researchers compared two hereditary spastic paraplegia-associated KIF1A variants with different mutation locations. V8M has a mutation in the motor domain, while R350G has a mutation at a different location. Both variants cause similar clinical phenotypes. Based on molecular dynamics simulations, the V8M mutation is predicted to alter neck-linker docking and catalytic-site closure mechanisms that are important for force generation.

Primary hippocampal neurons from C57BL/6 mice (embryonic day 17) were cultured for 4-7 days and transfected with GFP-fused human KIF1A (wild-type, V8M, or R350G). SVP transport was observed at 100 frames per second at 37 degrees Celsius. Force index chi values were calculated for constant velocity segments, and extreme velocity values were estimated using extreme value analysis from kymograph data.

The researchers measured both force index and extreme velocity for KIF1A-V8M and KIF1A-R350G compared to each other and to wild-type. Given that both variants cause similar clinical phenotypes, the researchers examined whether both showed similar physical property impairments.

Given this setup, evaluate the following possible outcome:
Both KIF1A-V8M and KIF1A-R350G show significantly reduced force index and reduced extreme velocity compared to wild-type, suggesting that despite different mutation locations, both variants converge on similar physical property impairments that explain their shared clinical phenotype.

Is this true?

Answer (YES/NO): NO